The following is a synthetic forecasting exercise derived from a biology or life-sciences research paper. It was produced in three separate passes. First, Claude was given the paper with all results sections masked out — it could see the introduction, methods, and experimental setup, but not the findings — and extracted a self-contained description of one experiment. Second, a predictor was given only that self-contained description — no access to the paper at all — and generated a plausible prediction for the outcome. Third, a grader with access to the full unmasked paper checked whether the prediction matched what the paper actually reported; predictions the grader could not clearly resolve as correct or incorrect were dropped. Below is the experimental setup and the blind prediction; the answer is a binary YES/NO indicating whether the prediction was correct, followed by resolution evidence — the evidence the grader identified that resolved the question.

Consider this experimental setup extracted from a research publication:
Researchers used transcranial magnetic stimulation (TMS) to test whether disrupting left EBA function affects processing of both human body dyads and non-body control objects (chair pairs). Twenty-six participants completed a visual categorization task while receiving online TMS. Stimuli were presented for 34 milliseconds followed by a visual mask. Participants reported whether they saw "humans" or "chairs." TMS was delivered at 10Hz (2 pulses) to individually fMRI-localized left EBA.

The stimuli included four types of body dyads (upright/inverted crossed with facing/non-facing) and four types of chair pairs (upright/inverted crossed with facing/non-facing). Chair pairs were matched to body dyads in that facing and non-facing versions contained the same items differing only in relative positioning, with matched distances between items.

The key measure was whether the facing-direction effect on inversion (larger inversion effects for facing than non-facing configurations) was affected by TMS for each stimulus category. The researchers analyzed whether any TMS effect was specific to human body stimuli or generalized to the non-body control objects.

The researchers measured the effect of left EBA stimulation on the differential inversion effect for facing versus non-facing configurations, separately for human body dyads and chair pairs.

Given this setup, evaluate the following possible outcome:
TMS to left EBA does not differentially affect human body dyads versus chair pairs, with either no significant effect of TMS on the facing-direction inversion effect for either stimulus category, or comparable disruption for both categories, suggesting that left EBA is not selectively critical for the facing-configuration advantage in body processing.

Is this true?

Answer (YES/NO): NO